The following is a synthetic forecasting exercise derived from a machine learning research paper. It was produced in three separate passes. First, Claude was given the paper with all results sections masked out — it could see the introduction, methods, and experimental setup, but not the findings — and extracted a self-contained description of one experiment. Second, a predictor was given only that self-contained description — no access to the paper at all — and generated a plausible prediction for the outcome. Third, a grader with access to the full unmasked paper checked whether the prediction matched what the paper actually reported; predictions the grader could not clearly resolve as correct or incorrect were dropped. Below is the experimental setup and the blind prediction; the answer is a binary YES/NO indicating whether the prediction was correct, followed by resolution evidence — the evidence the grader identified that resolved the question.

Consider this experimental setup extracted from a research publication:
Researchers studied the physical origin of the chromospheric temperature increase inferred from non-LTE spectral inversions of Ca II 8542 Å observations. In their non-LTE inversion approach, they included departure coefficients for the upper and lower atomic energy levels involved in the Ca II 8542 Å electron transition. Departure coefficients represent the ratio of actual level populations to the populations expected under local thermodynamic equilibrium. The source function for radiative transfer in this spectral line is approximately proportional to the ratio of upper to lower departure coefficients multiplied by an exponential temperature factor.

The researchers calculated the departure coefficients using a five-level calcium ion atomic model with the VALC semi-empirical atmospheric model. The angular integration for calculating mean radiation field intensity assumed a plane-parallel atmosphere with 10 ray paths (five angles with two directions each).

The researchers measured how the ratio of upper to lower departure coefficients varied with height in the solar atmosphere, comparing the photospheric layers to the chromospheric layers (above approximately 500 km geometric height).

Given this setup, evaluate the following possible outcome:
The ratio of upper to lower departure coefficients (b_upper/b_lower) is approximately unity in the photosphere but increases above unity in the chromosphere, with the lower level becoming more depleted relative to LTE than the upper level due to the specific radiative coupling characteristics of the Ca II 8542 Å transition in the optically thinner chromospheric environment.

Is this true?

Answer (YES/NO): NO